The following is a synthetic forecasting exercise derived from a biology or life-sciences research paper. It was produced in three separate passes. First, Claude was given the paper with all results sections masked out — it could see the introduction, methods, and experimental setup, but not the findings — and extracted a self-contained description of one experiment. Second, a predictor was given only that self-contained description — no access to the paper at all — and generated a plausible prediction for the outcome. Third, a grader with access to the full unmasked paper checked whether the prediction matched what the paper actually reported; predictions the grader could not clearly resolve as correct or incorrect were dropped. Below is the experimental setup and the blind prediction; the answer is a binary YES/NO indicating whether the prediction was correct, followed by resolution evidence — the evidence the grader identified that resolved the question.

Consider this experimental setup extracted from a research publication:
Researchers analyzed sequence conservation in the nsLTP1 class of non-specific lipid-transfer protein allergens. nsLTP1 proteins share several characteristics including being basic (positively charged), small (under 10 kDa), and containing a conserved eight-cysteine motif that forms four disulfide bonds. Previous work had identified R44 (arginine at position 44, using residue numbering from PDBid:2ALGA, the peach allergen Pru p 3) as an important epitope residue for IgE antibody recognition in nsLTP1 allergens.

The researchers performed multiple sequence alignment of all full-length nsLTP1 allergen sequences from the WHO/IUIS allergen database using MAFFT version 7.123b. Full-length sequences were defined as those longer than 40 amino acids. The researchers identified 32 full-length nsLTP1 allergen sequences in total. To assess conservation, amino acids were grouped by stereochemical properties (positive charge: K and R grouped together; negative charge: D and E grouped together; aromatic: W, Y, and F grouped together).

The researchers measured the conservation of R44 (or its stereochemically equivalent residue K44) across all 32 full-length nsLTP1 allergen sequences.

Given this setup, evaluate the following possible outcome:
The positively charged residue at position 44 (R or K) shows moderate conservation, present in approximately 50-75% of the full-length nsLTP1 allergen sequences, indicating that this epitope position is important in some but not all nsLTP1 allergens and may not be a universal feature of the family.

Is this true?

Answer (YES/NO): NO